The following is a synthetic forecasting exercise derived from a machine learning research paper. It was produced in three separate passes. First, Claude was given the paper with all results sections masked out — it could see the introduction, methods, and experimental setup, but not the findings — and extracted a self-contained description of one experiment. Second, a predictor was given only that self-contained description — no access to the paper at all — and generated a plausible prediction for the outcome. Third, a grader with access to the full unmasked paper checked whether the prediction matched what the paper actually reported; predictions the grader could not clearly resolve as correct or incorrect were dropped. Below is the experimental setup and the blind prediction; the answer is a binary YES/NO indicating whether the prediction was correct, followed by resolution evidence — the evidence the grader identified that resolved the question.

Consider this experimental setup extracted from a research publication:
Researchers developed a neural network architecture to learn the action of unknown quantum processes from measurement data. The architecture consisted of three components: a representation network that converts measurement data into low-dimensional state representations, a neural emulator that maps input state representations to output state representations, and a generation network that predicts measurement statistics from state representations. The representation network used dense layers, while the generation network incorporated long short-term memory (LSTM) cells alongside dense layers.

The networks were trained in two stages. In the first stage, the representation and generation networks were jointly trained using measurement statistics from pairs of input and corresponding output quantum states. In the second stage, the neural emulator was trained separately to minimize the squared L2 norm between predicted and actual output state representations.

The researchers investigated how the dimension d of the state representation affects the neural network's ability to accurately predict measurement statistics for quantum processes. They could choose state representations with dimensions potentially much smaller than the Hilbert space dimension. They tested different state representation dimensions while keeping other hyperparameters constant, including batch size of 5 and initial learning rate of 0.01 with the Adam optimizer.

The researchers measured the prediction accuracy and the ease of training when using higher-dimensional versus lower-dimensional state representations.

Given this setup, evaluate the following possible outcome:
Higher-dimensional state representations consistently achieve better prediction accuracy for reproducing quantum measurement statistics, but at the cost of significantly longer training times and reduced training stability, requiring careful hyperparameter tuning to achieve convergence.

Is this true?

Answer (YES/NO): NO